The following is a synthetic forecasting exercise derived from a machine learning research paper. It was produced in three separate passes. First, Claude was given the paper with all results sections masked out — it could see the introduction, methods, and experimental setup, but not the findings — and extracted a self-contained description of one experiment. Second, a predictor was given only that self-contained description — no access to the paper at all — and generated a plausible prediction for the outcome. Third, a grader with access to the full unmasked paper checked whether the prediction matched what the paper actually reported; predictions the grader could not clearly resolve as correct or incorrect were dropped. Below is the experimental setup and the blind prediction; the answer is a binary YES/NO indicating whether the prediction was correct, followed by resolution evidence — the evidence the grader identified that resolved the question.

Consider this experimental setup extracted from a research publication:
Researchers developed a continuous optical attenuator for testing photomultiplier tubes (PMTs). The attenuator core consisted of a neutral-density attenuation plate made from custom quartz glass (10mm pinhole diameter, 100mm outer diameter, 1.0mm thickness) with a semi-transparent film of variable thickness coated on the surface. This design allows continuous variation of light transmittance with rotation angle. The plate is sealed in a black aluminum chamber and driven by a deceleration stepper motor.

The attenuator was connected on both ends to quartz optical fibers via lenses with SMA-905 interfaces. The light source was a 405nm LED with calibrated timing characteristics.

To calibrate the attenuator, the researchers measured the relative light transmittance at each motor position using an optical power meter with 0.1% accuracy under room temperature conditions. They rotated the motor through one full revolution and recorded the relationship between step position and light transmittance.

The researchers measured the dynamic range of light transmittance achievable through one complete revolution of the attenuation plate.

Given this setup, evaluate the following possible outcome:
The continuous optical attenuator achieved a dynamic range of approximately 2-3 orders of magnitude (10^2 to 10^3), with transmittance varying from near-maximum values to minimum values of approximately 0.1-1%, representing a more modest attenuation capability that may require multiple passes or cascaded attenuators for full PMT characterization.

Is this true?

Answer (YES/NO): YES